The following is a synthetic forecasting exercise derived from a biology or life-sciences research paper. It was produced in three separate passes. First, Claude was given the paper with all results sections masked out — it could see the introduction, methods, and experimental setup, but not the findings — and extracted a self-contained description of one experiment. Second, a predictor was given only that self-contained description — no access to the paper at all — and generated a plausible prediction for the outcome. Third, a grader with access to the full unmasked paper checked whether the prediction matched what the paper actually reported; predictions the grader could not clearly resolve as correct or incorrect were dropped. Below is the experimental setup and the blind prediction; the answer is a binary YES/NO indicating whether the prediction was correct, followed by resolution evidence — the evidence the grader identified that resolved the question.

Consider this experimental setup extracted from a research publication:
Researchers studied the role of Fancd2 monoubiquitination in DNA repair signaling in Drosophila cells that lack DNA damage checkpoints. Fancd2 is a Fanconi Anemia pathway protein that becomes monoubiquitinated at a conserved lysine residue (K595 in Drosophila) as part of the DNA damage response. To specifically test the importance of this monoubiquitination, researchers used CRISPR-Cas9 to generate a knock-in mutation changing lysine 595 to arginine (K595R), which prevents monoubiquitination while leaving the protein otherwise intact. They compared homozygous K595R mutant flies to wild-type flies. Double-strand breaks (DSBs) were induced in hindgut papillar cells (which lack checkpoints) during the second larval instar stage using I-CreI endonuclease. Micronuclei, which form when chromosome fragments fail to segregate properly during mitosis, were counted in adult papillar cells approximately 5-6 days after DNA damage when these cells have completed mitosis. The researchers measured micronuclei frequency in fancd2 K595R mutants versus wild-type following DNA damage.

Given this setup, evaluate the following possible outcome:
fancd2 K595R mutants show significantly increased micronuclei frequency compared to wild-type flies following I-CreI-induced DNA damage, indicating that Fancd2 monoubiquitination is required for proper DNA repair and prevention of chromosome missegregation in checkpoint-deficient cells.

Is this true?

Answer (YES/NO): YES